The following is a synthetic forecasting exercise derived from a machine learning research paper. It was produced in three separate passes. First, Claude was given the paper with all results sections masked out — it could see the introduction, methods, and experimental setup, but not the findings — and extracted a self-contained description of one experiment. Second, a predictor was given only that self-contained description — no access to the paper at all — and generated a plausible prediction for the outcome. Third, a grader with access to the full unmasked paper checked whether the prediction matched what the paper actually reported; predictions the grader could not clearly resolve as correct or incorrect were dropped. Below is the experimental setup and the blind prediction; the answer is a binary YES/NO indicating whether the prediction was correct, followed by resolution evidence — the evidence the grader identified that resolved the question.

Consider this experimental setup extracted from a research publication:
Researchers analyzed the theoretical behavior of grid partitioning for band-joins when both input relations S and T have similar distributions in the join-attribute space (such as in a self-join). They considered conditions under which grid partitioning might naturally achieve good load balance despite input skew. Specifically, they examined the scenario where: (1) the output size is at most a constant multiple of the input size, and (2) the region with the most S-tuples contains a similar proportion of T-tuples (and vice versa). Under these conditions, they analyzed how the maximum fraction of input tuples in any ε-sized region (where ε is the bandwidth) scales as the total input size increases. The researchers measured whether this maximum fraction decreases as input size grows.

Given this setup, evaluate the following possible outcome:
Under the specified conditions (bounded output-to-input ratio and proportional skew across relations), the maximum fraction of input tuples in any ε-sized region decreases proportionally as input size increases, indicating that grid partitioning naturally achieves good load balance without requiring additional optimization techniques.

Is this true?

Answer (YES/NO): NO